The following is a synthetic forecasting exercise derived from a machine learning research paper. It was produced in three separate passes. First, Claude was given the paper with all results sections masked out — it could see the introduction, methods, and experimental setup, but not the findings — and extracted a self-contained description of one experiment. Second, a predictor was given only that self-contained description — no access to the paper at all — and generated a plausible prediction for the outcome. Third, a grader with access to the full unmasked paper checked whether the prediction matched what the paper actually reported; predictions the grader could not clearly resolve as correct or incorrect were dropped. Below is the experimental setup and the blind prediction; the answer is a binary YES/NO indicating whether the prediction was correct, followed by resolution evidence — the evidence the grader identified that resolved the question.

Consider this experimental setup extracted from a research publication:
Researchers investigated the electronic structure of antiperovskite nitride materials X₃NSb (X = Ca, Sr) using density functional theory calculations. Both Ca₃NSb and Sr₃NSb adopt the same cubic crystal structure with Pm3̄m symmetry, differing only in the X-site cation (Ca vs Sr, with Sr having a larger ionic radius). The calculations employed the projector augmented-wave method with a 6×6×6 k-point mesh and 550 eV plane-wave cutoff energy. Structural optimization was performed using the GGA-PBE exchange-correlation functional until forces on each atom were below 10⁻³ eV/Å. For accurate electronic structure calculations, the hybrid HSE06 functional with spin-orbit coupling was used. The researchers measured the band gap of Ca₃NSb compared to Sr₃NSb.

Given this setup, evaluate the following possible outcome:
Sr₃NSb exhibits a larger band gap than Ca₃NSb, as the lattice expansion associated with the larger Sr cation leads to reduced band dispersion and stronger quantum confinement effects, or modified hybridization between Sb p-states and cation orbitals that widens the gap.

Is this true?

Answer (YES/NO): NO